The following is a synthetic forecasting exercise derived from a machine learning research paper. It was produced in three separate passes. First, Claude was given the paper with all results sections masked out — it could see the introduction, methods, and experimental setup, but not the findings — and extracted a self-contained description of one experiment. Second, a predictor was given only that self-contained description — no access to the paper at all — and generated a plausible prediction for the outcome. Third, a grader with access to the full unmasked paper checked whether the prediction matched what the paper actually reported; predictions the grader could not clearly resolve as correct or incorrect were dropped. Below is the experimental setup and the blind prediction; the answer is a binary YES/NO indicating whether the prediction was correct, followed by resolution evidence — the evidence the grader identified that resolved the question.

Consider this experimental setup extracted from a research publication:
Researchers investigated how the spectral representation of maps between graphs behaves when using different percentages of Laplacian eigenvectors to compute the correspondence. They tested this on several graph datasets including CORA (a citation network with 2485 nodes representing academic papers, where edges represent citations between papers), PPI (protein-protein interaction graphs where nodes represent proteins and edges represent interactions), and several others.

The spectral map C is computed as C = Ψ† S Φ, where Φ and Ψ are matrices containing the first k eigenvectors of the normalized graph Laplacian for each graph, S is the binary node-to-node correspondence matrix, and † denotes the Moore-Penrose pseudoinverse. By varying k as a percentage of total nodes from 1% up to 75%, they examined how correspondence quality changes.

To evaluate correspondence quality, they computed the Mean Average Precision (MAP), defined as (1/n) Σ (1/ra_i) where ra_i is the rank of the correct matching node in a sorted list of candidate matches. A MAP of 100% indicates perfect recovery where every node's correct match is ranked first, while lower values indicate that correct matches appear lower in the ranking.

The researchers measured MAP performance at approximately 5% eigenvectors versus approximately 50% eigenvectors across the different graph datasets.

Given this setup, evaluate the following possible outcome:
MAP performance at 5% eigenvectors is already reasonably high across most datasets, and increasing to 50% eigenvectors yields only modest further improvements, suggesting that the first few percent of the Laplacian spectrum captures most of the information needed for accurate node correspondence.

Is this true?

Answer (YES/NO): YES